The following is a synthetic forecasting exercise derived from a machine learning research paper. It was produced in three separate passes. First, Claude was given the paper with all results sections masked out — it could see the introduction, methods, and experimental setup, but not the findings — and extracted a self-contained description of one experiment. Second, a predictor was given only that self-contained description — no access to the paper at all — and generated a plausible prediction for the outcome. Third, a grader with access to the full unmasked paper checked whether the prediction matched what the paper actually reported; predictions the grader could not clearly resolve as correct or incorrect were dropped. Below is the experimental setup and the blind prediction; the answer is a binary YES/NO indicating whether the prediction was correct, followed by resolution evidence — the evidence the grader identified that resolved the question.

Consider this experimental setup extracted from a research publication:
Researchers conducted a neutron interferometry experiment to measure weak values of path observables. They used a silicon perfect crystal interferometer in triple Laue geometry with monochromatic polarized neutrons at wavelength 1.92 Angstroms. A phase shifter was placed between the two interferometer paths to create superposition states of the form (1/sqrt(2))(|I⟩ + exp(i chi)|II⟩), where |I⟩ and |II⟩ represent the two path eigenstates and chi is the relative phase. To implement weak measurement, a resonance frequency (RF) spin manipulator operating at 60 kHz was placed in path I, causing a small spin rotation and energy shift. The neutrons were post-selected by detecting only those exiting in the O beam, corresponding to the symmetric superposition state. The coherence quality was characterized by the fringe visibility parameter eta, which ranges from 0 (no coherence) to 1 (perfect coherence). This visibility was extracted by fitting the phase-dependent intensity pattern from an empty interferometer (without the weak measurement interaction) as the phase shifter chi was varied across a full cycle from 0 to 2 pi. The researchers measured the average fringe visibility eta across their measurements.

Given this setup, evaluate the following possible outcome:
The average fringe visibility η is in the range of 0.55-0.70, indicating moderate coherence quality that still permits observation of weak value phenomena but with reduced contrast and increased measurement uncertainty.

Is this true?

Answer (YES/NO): NO